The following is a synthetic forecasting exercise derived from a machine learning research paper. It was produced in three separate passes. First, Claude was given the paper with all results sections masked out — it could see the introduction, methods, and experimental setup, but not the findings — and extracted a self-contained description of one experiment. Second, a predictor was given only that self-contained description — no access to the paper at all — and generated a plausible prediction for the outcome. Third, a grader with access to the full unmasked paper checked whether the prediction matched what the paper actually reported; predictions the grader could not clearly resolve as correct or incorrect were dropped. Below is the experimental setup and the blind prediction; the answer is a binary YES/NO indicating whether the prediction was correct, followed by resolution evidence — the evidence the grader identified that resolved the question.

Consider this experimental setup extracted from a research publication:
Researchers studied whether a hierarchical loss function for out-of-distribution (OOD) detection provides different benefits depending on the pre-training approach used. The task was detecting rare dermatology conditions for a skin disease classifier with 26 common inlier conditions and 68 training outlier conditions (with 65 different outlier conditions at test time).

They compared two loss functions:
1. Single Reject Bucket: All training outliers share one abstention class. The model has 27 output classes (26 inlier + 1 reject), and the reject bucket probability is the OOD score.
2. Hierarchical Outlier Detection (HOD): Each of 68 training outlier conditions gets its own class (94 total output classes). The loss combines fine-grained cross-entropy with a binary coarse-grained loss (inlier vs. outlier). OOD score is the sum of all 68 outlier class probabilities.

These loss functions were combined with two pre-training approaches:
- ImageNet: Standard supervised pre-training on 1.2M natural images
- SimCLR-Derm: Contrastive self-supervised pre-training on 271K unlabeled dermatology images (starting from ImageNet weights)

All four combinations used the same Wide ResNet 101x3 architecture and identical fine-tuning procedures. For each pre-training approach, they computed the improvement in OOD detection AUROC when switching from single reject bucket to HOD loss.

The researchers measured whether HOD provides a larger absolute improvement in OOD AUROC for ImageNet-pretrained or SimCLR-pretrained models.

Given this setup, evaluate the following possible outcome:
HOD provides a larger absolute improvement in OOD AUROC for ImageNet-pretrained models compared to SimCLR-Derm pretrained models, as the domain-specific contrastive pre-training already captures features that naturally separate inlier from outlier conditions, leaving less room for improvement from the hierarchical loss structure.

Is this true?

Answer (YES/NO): YES